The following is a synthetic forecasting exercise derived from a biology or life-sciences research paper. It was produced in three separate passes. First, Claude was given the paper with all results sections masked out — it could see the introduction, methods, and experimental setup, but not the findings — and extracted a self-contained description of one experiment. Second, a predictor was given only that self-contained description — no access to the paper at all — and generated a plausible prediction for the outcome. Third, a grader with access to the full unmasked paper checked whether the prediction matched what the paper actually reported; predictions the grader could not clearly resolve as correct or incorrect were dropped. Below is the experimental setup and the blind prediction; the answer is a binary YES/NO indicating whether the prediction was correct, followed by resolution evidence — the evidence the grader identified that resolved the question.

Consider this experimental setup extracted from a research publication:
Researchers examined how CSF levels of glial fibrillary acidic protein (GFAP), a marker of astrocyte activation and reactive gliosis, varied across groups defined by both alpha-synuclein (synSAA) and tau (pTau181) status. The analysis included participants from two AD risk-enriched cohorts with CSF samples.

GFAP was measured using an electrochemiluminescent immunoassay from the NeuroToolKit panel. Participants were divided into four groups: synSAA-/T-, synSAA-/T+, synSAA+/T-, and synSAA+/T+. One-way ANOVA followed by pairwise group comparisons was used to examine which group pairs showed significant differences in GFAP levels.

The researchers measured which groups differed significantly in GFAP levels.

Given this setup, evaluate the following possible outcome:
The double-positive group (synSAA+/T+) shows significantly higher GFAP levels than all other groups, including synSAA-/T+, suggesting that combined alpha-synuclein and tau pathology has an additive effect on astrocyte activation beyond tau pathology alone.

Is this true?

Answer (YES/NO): NO